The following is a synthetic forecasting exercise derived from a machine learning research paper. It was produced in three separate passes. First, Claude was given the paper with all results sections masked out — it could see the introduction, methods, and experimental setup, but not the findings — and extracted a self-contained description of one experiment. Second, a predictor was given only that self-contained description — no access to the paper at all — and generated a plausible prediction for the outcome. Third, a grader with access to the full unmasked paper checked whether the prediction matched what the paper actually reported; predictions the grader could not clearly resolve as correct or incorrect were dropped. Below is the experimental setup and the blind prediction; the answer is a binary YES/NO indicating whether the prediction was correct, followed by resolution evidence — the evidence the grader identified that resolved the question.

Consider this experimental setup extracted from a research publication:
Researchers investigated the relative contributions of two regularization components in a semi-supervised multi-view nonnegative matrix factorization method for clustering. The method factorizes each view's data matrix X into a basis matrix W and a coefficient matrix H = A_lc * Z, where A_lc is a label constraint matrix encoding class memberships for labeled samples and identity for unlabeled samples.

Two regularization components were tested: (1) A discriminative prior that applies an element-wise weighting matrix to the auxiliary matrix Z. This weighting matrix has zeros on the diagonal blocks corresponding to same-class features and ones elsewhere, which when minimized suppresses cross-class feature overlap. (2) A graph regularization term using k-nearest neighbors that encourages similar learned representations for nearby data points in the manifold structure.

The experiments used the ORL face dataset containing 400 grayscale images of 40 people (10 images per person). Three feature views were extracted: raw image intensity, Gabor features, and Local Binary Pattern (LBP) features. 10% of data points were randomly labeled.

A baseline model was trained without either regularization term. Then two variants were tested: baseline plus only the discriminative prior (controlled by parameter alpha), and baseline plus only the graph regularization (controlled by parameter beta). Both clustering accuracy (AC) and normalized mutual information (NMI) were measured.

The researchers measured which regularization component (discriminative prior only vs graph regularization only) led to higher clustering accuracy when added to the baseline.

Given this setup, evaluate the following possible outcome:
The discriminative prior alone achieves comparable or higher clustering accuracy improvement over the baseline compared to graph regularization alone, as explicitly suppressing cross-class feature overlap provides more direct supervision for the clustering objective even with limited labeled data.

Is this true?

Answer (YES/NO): YES